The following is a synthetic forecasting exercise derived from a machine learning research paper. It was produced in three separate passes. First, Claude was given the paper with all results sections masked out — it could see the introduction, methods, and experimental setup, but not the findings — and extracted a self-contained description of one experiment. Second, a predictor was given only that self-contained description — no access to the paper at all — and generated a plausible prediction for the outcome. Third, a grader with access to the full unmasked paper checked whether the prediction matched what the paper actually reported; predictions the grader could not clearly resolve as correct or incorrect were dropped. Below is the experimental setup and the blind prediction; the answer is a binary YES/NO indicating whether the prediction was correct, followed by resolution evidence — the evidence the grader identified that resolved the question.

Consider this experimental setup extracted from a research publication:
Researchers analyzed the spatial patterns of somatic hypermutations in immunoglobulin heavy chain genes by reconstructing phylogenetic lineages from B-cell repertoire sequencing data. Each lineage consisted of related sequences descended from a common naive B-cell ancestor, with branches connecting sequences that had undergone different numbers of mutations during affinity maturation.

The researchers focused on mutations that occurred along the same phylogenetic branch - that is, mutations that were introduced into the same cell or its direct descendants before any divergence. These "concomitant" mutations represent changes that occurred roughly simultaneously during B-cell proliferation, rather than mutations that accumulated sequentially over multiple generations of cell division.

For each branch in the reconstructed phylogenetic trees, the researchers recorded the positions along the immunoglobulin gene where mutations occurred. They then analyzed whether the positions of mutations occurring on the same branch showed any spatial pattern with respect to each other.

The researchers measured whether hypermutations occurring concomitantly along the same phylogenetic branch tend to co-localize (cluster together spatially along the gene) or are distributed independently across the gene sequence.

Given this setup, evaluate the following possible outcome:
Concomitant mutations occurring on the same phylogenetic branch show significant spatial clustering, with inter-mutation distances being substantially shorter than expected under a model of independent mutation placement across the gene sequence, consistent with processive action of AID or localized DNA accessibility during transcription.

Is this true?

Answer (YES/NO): YES